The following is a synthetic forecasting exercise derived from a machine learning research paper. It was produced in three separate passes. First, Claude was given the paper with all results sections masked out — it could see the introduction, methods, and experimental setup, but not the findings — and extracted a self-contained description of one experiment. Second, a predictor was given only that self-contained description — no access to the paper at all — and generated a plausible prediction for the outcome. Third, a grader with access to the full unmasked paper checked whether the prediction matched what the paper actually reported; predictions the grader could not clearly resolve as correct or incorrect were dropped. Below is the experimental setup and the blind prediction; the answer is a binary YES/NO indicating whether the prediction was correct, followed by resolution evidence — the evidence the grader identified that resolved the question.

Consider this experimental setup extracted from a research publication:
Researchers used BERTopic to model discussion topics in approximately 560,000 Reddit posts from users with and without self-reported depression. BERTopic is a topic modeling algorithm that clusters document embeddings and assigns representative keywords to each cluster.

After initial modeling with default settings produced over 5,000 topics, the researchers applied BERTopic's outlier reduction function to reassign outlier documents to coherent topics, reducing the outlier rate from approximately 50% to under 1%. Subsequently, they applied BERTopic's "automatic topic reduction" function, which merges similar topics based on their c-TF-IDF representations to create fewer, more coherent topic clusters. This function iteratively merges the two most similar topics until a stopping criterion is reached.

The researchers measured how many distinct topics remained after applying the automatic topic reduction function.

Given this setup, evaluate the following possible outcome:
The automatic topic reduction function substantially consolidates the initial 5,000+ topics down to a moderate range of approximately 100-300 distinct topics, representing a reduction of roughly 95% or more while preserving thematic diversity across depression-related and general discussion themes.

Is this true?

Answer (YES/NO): NO